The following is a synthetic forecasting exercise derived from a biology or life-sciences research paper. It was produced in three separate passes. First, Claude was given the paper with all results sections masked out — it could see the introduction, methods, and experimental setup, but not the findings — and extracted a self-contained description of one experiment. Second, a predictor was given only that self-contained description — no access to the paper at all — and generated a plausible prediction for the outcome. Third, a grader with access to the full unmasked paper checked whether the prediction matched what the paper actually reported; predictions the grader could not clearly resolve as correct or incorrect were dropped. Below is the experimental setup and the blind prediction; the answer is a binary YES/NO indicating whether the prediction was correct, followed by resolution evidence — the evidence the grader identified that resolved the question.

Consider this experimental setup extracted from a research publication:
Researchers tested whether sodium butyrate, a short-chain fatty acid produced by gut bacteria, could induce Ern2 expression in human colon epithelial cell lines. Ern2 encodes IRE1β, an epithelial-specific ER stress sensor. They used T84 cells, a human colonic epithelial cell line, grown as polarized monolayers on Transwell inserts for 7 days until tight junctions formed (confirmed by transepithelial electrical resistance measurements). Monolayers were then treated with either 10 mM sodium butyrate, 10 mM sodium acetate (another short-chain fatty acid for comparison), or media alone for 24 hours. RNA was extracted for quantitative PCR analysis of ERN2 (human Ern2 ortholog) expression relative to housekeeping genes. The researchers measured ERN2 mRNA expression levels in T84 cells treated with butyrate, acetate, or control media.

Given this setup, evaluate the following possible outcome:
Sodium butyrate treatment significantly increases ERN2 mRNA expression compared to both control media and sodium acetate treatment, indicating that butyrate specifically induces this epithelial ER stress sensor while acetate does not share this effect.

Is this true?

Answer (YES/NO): YES